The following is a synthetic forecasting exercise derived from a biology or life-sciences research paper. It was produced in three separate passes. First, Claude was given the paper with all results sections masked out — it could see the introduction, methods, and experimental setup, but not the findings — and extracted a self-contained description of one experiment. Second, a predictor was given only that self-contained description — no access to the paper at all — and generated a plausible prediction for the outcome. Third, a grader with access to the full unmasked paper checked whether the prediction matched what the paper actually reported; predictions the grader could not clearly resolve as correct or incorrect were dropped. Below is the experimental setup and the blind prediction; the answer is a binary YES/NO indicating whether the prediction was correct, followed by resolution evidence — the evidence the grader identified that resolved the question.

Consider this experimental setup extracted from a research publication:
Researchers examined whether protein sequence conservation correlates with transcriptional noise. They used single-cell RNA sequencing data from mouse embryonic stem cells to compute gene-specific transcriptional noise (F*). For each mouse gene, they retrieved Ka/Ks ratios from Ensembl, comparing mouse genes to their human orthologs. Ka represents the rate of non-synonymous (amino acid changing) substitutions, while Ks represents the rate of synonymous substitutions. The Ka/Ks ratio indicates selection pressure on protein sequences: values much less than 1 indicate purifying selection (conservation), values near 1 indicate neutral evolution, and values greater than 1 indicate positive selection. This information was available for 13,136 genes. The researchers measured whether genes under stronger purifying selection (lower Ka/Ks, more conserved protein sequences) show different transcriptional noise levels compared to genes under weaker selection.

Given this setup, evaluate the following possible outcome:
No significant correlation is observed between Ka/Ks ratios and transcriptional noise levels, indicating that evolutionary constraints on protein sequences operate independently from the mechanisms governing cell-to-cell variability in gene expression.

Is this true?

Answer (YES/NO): NO